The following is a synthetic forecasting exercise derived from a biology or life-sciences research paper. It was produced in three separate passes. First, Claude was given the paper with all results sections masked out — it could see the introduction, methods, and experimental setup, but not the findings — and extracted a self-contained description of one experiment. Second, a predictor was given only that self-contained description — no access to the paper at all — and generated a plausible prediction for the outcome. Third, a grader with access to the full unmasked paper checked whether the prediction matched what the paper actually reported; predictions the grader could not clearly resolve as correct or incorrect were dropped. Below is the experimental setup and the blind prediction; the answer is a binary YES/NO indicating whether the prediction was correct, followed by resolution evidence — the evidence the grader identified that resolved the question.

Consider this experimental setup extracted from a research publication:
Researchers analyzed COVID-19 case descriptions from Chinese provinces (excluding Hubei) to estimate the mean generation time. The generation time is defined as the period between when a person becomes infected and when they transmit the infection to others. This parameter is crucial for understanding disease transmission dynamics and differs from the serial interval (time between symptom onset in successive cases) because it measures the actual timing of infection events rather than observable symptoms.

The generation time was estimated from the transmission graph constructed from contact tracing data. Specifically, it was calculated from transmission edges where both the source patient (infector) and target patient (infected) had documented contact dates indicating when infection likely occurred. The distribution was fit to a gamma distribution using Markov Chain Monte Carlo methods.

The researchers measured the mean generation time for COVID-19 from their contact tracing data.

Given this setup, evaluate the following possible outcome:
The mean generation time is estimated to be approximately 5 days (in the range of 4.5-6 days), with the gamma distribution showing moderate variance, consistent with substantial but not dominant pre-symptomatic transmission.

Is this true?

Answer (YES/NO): NO